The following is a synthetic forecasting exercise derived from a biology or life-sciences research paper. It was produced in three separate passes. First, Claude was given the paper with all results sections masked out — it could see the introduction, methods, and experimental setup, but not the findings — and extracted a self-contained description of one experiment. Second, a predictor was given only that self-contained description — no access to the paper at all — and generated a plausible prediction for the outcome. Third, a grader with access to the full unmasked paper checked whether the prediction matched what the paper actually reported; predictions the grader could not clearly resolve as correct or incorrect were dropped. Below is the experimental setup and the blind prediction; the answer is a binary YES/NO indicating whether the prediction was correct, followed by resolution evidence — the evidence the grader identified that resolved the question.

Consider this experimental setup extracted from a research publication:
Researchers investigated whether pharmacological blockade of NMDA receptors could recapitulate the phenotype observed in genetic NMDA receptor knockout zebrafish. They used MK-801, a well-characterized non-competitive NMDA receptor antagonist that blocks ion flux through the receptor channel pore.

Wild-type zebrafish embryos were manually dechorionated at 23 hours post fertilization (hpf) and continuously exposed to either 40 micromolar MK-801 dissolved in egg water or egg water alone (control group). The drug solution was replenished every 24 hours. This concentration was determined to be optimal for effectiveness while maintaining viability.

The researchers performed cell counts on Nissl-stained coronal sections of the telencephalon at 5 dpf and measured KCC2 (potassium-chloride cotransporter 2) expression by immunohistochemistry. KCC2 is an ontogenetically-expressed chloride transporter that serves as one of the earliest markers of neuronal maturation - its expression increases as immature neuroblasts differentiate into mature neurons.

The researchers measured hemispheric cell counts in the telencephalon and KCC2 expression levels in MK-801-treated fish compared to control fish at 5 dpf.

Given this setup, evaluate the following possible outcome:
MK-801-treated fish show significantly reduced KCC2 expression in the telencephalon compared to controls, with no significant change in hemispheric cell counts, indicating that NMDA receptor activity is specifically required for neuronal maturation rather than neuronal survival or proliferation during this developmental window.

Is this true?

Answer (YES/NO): NO